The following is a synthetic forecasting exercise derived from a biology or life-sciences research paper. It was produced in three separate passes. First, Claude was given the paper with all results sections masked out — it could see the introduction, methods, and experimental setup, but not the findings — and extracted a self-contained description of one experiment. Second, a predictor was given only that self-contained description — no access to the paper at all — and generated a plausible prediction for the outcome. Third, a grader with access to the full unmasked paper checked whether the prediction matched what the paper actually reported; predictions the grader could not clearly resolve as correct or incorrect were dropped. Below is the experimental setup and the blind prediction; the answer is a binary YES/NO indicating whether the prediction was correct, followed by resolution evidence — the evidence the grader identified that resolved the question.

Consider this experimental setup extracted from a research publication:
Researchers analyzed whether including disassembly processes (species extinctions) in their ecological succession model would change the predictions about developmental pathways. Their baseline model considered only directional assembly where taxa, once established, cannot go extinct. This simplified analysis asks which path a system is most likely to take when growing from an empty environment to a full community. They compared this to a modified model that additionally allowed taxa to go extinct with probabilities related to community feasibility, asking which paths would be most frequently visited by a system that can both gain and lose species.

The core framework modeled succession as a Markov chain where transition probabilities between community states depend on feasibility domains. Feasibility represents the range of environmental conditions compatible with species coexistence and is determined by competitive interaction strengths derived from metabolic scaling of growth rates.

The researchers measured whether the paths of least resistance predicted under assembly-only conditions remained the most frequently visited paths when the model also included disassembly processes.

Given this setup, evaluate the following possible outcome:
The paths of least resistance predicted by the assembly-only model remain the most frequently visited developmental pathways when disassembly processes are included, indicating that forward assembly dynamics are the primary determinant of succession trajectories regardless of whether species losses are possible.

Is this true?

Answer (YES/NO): YES